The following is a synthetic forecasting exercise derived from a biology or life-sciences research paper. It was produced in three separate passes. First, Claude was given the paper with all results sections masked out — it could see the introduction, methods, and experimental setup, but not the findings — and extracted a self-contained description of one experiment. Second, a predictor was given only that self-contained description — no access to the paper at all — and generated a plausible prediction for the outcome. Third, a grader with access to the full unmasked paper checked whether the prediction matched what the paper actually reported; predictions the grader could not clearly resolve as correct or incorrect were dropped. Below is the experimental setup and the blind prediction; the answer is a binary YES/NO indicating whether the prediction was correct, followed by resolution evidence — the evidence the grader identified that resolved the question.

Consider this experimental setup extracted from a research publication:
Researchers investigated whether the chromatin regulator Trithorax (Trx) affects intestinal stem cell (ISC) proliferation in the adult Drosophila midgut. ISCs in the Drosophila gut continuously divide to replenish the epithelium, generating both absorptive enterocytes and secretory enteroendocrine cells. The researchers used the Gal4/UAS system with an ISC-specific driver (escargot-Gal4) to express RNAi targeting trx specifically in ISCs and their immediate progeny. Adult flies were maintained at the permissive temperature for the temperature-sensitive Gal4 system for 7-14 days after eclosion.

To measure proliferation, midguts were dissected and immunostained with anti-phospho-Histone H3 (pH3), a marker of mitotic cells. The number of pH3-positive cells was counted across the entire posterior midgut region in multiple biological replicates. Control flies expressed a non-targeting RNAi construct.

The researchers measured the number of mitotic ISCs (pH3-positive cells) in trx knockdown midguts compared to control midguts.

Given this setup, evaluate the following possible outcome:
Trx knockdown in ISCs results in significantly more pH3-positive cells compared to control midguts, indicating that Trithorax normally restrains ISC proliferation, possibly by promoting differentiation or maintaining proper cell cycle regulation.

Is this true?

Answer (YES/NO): NO